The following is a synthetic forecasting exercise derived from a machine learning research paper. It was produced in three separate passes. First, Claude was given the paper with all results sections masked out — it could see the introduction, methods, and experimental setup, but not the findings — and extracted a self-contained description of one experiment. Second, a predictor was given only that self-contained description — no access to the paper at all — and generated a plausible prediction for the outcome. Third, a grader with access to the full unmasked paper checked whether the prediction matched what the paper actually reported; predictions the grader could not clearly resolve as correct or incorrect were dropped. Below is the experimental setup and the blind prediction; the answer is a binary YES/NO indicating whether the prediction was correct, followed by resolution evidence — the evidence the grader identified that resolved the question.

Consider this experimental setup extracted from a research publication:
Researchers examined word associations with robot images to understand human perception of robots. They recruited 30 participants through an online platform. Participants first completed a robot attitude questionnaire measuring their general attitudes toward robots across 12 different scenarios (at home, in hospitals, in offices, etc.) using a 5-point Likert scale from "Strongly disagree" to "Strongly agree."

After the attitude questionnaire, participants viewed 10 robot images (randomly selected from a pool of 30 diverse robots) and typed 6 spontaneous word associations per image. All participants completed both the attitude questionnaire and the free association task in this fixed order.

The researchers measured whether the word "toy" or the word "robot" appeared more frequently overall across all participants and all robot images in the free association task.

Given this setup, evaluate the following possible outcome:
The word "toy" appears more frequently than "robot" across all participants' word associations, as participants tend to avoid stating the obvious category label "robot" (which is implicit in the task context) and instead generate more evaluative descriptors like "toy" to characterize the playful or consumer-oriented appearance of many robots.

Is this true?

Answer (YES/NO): YES